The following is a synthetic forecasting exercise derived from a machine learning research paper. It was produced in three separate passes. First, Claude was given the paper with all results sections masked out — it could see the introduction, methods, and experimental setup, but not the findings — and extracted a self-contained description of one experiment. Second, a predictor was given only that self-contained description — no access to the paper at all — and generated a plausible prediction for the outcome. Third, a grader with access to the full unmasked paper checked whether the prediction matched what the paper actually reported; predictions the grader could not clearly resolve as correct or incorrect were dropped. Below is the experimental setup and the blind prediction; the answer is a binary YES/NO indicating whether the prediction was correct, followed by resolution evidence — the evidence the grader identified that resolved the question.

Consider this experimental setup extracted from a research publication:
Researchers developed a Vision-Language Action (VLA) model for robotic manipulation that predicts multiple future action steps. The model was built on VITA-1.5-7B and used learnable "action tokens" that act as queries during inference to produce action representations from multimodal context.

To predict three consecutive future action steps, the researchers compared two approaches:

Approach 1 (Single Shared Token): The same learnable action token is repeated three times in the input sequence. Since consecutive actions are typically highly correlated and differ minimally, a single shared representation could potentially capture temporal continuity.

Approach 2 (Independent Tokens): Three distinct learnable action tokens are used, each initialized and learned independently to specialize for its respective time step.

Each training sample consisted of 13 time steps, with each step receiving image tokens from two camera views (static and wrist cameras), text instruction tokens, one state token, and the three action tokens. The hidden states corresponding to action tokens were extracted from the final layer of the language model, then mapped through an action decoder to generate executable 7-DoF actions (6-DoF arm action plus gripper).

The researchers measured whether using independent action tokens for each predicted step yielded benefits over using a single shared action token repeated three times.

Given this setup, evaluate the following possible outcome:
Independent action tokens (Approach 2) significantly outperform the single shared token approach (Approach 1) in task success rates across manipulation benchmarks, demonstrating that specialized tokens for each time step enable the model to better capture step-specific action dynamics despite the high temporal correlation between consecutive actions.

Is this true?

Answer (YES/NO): NO